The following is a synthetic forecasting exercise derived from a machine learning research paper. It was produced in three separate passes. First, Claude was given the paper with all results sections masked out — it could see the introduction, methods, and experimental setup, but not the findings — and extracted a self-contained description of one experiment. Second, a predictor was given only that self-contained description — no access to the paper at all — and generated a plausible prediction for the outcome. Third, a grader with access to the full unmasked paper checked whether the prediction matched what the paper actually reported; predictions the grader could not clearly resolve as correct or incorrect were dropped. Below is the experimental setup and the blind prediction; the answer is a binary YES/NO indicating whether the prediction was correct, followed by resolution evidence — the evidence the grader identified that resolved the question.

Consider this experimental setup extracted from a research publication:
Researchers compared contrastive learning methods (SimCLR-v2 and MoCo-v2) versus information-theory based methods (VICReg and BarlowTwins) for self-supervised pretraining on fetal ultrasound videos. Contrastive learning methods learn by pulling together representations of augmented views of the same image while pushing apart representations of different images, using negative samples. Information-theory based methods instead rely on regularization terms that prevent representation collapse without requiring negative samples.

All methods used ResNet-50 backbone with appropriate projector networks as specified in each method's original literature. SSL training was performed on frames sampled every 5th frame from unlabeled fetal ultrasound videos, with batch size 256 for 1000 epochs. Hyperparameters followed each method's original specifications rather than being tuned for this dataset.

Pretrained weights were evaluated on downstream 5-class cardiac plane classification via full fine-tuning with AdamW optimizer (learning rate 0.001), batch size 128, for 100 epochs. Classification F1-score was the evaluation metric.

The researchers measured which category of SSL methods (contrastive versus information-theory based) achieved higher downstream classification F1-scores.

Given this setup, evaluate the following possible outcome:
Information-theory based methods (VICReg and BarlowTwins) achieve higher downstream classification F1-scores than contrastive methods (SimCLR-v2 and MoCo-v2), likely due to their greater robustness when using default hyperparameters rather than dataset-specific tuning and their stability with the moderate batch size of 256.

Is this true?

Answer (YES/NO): NO